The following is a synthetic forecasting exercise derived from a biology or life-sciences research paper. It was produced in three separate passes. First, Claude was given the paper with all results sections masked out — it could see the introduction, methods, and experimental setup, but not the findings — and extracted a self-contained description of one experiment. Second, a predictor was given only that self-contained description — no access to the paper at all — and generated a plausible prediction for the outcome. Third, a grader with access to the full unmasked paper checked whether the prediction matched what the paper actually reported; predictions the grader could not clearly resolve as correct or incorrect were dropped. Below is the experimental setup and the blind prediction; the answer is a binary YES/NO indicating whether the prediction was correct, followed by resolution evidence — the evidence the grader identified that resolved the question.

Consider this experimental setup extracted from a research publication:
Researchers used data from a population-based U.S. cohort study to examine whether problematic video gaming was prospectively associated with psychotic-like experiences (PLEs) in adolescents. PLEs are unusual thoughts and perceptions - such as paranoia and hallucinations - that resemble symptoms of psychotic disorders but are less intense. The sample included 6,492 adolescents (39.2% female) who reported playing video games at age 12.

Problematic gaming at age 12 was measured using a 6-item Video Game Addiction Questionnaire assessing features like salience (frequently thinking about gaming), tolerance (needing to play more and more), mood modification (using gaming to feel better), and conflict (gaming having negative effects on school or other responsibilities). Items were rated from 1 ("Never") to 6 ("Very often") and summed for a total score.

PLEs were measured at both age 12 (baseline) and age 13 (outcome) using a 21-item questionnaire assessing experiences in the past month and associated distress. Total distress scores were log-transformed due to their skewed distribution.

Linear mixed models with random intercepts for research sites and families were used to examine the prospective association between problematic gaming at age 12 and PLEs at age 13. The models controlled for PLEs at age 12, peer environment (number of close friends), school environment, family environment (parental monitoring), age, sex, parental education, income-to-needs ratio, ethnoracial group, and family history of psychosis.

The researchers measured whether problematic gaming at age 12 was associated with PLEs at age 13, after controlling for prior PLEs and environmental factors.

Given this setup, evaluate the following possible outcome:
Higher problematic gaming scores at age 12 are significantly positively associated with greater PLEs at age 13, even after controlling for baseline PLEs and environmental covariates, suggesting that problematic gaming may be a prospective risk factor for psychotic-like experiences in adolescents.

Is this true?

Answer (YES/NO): YES